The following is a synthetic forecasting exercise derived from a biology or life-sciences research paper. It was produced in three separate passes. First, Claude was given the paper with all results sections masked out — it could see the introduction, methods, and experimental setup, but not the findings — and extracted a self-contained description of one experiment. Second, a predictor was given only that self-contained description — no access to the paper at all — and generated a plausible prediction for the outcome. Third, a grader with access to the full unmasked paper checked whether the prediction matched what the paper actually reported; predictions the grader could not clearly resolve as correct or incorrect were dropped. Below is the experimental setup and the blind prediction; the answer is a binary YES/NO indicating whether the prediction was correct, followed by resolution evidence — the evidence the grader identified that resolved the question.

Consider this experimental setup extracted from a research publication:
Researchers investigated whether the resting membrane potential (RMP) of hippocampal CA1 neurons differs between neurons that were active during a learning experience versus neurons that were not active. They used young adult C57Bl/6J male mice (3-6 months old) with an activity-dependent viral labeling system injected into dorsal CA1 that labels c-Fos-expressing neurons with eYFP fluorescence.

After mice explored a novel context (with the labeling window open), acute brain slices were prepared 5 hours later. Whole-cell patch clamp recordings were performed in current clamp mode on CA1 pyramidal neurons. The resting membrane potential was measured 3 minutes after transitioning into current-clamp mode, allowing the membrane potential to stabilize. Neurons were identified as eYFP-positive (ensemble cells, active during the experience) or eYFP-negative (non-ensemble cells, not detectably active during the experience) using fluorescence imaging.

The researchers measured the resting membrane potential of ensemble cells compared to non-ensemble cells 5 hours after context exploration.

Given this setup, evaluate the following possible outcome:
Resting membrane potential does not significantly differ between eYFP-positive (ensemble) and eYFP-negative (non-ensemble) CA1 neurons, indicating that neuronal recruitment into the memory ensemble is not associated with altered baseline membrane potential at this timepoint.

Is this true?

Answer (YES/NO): YES